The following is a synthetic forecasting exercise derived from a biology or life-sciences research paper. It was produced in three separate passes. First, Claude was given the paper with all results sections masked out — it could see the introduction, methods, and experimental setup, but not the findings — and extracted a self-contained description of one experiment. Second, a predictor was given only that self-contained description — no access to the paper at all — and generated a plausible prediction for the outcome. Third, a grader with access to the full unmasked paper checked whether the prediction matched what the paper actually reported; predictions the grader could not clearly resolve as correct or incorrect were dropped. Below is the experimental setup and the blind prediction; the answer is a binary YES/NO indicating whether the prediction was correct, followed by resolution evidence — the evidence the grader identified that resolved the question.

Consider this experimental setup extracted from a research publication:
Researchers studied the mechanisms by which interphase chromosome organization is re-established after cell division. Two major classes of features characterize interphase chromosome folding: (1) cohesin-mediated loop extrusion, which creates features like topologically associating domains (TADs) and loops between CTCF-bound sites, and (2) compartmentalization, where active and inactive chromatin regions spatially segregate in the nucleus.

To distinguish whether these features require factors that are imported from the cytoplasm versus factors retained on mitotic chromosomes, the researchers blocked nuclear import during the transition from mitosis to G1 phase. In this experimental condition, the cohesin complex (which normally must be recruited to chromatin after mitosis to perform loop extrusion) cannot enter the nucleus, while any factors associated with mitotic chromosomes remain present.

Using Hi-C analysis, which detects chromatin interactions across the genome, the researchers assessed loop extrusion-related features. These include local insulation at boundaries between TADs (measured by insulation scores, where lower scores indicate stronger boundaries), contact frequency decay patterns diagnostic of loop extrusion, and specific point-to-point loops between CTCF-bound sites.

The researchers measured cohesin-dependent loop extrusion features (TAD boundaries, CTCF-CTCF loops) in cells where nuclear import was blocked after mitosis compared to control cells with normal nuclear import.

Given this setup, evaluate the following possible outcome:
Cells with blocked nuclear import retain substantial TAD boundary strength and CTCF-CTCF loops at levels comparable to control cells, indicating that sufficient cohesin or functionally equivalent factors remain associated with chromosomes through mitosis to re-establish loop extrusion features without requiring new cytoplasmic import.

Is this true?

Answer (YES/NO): NO